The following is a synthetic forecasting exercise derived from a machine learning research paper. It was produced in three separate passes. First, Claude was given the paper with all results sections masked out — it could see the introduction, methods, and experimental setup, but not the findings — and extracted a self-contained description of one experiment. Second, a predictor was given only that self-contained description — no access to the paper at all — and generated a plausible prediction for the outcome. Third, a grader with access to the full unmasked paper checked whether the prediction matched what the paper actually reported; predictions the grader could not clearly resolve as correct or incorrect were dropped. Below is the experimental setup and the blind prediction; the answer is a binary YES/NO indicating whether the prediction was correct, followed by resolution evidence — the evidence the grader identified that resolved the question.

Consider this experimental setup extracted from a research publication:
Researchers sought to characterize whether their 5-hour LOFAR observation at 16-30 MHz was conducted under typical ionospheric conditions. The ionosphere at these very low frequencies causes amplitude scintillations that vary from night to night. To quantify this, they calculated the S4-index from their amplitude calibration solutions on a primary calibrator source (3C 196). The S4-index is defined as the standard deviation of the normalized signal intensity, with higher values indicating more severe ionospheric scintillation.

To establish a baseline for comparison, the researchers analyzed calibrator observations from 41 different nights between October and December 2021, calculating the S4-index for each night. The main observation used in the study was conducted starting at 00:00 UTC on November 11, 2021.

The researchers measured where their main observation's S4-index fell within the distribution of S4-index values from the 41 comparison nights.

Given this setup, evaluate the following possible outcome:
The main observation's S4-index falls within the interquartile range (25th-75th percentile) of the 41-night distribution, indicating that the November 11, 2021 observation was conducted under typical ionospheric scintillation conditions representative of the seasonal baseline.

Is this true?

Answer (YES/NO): YES